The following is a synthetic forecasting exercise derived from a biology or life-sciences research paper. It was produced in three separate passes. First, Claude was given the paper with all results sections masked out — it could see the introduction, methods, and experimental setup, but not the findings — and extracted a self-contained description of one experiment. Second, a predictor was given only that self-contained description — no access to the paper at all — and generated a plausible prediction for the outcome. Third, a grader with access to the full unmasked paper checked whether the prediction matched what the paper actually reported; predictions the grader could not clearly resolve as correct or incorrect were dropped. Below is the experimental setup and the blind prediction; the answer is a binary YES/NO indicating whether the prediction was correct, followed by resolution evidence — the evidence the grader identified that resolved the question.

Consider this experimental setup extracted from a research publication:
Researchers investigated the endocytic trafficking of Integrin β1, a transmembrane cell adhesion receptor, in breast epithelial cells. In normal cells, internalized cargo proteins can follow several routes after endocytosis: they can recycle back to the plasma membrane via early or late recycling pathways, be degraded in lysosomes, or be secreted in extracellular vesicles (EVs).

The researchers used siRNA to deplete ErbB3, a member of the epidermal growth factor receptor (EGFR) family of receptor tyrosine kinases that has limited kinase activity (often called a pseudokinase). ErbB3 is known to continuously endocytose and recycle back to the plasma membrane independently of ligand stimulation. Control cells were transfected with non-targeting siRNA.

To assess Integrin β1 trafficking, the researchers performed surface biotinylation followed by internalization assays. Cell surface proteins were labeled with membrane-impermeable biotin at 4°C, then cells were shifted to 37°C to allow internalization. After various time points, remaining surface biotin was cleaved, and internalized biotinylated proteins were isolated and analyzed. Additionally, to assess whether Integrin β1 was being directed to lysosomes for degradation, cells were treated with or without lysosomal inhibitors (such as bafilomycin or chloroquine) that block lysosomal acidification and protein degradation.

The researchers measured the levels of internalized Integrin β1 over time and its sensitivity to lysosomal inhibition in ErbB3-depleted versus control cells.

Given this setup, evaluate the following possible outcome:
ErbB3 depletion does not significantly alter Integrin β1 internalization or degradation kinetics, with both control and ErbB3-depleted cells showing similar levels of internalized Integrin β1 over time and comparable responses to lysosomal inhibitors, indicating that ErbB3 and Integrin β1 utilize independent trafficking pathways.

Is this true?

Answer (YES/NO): NO